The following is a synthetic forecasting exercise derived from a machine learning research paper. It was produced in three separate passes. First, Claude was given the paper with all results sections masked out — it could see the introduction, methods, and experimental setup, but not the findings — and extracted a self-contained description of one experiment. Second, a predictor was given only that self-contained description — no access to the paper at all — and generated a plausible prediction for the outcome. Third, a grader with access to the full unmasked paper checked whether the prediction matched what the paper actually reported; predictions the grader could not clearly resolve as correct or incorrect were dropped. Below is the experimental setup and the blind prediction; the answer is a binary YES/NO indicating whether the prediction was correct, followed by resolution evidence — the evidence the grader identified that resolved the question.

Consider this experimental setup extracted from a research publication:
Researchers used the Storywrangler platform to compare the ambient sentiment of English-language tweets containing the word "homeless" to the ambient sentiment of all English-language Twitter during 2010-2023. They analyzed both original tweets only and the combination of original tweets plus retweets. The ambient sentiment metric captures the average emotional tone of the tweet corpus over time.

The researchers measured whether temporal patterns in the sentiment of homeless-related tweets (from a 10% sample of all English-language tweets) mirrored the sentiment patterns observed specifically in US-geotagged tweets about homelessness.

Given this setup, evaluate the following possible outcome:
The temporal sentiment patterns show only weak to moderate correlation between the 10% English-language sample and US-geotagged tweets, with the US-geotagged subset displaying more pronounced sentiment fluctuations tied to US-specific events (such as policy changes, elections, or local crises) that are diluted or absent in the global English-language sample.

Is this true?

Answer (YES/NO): NO